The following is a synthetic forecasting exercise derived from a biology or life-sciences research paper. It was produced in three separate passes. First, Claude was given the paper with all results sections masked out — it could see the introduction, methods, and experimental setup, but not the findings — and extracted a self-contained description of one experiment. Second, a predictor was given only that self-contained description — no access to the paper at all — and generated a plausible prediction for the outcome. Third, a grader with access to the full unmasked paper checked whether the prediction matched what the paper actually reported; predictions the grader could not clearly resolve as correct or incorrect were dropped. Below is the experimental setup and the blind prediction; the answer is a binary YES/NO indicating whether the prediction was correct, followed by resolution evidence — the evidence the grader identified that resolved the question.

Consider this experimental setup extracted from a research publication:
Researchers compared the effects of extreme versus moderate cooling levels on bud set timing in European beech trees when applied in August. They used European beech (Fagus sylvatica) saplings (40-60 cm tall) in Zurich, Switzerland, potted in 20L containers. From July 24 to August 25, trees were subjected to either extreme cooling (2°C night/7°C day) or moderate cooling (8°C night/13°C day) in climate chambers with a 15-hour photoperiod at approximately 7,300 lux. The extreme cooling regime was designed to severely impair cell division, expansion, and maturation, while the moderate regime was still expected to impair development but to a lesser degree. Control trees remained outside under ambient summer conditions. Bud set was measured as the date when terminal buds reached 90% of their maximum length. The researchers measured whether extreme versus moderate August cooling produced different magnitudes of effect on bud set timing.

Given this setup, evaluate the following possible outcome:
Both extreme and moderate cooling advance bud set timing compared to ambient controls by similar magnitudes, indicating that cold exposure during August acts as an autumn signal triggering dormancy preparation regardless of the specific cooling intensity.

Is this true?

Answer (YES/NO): YES